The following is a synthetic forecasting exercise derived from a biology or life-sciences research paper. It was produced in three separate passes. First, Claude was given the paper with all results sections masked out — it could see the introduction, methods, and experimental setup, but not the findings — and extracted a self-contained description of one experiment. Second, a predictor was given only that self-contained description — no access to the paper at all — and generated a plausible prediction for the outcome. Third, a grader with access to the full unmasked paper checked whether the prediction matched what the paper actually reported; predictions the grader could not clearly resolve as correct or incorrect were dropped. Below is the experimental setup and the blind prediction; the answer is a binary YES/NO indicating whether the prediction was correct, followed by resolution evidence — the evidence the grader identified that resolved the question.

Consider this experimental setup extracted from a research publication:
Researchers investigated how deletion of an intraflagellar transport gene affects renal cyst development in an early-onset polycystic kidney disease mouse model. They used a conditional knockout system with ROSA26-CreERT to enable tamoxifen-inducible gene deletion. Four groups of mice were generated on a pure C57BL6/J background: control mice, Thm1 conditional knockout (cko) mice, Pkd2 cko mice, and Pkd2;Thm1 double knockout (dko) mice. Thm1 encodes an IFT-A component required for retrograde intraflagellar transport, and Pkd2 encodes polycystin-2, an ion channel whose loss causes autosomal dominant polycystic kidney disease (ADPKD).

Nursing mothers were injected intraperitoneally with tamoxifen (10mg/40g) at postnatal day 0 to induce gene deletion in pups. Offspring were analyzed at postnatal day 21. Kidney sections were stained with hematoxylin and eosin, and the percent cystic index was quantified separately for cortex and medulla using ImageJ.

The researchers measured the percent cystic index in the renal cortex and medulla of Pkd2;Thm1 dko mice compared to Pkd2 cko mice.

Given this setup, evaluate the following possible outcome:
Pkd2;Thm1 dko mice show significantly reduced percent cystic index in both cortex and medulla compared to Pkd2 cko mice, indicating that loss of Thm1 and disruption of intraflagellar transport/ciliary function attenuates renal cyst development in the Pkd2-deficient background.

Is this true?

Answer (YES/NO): NO